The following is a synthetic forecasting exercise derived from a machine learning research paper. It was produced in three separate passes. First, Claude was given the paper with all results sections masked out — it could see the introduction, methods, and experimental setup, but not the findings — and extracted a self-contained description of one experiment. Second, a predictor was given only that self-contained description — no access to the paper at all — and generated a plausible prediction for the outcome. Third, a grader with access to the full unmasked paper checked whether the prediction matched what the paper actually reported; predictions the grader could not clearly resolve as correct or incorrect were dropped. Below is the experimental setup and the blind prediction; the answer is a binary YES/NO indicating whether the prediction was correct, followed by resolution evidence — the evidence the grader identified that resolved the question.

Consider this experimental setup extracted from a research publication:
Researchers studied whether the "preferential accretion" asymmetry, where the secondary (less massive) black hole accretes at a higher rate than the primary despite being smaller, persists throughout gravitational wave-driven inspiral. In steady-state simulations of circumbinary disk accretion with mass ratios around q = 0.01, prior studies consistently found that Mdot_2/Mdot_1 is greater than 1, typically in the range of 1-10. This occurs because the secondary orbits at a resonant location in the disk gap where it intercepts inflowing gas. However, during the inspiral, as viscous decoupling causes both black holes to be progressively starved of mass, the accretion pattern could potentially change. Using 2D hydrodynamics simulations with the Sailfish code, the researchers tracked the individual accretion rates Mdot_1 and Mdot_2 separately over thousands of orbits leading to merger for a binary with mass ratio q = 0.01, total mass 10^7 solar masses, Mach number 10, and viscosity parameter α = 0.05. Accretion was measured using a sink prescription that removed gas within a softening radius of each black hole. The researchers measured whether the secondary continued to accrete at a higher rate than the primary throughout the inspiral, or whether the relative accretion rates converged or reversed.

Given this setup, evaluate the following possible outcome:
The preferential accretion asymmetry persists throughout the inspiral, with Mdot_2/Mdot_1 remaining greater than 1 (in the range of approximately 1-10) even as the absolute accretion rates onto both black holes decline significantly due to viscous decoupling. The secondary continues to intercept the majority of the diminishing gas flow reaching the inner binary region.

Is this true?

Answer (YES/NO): YES